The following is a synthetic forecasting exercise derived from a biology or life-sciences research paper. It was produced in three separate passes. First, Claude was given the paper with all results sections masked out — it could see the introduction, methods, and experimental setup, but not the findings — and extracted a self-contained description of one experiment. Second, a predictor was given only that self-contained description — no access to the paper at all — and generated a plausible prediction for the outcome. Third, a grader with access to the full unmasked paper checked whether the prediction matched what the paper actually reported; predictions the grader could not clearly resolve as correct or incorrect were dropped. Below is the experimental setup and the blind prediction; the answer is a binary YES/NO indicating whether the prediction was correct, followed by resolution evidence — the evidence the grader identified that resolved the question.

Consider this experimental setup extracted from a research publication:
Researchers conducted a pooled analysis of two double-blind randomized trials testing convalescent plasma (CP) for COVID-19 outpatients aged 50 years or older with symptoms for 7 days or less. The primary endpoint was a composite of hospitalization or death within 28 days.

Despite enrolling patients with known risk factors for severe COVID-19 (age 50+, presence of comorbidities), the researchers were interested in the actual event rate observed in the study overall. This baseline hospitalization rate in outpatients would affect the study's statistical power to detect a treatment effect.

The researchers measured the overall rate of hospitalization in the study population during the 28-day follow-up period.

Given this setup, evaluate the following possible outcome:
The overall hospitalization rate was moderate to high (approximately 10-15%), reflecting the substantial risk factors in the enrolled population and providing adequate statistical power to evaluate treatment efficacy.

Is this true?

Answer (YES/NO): NO